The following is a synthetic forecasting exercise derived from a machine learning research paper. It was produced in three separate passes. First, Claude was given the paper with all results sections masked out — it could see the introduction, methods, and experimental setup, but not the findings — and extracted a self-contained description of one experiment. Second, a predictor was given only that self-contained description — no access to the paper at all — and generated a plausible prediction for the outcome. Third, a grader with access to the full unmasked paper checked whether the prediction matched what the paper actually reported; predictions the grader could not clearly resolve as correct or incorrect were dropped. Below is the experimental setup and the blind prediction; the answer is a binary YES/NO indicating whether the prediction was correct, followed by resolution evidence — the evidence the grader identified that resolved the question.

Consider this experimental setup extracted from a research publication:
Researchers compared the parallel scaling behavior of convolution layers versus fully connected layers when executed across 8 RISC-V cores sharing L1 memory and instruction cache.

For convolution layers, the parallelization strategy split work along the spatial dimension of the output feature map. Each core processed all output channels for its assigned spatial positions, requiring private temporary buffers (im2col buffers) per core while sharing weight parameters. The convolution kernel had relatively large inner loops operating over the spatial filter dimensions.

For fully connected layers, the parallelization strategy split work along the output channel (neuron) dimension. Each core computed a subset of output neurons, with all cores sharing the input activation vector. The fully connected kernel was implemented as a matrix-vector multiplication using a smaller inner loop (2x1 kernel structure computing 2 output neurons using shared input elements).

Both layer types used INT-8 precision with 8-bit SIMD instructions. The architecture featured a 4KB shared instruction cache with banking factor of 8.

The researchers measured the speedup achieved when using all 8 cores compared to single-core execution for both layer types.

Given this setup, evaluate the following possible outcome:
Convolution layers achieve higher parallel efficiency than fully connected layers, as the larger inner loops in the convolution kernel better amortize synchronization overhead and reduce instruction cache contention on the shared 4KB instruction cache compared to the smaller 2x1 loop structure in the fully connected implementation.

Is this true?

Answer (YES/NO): NO